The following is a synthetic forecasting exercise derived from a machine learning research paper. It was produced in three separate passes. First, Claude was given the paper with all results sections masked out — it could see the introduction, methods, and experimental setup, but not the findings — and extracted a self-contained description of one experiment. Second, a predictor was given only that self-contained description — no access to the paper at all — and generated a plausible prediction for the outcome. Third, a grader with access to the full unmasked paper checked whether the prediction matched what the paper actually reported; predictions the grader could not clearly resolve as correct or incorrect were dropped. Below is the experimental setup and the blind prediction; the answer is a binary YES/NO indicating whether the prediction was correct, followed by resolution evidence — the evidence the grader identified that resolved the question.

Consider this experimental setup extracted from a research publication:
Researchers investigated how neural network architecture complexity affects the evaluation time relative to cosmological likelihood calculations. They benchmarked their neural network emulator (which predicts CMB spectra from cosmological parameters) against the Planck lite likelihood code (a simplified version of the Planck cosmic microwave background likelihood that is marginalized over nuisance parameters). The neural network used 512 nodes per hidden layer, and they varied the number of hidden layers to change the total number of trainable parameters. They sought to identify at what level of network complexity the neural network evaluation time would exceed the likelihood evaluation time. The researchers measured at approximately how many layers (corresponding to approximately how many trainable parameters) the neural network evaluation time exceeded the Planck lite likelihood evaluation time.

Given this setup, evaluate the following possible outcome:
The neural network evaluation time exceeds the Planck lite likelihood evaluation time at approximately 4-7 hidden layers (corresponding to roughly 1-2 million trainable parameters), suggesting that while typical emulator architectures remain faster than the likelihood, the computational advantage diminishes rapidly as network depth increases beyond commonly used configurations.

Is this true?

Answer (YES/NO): NO